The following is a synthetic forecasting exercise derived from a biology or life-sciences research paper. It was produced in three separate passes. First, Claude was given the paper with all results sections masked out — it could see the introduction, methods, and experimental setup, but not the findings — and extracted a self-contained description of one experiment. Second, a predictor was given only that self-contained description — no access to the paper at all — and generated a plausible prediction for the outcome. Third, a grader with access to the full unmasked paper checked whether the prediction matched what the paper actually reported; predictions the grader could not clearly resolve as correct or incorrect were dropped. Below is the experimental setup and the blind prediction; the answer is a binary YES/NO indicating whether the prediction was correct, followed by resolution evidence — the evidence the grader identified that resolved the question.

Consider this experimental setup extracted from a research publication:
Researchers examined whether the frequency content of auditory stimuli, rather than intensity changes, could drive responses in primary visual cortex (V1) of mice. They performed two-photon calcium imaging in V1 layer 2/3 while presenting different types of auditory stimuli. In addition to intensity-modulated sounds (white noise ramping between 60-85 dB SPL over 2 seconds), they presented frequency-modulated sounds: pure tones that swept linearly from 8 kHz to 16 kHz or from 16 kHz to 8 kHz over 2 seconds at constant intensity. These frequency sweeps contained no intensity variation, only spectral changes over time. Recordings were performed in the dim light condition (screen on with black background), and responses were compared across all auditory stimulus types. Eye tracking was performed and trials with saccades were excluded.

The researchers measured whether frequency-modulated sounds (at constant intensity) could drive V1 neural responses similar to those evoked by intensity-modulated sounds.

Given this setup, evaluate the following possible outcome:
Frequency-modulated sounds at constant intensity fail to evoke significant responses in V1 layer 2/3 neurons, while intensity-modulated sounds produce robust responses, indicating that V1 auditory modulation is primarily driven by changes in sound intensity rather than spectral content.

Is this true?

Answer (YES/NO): YES